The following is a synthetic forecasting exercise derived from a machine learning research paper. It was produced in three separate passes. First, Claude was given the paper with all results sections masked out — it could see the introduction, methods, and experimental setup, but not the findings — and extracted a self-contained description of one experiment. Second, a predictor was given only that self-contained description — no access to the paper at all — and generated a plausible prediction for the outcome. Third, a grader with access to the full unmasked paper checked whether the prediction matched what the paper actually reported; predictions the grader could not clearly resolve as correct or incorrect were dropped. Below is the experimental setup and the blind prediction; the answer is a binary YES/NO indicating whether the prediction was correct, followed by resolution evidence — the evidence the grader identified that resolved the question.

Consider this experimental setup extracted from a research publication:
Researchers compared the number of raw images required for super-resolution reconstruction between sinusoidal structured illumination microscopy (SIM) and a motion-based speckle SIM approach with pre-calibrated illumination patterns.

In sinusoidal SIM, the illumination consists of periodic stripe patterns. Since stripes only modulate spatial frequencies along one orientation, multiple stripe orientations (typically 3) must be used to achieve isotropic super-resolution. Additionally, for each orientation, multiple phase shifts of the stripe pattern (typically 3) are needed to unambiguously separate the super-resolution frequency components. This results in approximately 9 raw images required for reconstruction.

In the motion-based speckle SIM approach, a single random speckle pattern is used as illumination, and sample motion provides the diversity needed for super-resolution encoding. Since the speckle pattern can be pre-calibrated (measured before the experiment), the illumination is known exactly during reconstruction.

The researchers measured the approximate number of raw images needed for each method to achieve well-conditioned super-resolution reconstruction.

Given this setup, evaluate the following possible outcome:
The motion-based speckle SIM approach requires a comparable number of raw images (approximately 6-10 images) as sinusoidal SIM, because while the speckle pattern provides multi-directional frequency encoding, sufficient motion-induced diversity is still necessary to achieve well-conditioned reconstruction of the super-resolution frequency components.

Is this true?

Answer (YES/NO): YES